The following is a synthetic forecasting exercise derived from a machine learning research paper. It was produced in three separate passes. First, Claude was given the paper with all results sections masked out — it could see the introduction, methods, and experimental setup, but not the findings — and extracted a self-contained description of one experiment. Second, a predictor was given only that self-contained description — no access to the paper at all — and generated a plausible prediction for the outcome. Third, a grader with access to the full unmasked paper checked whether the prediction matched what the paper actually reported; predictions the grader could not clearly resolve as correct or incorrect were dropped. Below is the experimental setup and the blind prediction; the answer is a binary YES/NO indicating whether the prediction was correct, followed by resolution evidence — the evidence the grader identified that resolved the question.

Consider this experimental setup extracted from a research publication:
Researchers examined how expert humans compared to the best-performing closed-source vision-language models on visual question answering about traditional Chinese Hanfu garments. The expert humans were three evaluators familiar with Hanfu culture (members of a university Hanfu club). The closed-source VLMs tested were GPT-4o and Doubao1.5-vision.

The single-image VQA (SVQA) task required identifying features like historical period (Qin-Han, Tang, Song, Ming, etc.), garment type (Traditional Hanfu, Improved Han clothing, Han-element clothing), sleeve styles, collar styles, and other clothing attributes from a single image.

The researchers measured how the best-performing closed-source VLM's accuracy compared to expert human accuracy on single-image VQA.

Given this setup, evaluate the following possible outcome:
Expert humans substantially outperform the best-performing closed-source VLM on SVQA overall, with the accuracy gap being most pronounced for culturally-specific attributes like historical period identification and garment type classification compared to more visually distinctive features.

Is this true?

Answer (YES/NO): NO